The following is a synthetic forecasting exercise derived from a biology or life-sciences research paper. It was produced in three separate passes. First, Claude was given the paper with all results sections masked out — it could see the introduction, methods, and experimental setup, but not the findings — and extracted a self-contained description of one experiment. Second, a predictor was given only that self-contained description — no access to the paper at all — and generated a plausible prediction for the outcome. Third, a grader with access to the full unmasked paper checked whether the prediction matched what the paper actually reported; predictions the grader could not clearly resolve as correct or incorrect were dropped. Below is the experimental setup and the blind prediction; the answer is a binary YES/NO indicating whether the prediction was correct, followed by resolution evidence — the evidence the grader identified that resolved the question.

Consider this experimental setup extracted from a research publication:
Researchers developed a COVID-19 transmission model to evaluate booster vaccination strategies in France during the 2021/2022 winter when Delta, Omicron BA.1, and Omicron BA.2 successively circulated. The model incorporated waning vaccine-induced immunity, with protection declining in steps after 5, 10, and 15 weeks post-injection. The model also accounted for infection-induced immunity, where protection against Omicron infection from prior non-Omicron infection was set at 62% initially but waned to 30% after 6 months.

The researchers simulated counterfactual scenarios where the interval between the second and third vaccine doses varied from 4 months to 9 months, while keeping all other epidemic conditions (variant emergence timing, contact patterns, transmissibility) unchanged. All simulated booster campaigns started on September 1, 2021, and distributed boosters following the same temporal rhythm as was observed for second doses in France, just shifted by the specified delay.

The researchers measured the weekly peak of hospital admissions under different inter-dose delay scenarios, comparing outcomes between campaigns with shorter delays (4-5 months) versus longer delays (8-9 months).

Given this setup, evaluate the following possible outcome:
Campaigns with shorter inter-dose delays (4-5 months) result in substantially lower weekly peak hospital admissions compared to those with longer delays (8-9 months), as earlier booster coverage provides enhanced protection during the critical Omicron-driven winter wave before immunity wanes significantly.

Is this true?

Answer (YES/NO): NO